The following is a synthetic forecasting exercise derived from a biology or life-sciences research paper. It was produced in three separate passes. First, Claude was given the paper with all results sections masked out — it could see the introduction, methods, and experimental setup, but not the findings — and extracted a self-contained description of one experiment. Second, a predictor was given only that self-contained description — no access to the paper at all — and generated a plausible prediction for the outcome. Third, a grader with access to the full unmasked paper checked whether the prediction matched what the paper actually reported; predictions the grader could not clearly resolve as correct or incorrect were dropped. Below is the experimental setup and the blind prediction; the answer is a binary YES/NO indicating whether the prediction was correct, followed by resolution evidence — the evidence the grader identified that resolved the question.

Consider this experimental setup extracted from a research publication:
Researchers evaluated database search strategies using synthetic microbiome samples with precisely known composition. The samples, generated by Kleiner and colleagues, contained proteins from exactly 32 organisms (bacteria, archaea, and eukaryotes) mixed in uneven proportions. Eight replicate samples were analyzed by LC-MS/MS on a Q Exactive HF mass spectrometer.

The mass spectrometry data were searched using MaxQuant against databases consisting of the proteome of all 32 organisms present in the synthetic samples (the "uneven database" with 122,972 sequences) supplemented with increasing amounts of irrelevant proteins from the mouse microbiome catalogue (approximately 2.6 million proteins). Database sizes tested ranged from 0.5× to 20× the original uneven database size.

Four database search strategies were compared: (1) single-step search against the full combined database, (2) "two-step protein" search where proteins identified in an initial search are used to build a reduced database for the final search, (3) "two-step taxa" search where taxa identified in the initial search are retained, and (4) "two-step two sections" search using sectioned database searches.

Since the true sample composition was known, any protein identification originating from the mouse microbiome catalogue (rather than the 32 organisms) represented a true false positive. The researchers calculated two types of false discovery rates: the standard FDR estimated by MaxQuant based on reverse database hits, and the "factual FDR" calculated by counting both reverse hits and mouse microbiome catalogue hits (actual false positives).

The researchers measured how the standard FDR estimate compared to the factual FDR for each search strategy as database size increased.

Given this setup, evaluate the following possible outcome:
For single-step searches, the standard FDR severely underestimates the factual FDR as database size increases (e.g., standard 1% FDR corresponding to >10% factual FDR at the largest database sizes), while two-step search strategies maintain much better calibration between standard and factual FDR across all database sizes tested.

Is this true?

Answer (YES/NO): NO